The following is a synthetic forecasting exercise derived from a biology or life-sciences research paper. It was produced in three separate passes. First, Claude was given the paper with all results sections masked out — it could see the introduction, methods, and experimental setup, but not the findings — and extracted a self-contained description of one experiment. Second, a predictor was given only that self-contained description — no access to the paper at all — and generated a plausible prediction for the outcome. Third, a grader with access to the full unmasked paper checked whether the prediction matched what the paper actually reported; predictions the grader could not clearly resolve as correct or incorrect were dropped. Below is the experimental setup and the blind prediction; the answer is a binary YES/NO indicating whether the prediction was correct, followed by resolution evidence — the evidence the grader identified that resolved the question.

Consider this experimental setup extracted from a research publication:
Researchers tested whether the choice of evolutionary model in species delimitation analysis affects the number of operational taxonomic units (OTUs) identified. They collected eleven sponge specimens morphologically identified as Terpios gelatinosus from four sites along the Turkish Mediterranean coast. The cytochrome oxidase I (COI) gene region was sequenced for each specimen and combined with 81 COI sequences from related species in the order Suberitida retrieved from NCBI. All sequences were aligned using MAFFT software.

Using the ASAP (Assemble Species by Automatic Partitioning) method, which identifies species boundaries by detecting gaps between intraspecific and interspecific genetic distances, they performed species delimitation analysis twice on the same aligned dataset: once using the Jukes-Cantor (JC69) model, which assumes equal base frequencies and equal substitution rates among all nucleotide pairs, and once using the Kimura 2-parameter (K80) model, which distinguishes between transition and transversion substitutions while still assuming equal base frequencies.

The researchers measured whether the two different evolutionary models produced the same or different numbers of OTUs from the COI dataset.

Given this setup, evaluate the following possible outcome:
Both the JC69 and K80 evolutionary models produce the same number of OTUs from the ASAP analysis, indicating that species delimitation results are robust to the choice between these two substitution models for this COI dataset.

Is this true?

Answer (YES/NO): YES